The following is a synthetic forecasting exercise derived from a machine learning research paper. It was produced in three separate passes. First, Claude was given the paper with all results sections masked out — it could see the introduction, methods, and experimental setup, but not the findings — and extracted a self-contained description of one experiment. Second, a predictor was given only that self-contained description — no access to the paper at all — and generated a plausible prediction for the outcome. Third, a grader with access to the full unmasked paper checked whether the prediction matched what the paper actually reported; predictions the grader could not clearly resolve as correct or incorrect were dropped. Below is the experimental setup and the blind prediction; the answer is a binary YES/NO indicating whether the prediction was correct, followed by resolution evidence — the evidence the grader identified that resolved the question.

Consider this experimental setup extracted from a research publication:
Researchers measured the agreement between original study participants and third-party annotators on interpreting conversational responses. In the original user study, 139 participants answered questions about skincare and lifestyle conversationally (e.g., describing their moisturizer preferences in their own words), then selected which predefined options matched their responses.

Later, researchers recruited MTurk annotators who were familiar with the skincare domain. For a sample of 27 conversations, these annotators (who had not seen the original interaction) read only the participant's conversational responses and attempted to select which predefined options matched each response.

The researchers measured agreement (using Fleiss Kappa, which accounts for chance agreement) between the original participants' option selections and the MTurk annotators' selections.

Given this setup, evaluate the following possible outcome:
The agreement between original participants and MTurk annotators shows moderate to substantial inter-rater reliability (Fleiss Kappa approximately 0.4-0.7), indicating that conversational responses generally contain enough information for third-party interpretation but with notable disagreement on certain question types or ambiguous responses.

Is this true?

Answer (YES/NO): YES